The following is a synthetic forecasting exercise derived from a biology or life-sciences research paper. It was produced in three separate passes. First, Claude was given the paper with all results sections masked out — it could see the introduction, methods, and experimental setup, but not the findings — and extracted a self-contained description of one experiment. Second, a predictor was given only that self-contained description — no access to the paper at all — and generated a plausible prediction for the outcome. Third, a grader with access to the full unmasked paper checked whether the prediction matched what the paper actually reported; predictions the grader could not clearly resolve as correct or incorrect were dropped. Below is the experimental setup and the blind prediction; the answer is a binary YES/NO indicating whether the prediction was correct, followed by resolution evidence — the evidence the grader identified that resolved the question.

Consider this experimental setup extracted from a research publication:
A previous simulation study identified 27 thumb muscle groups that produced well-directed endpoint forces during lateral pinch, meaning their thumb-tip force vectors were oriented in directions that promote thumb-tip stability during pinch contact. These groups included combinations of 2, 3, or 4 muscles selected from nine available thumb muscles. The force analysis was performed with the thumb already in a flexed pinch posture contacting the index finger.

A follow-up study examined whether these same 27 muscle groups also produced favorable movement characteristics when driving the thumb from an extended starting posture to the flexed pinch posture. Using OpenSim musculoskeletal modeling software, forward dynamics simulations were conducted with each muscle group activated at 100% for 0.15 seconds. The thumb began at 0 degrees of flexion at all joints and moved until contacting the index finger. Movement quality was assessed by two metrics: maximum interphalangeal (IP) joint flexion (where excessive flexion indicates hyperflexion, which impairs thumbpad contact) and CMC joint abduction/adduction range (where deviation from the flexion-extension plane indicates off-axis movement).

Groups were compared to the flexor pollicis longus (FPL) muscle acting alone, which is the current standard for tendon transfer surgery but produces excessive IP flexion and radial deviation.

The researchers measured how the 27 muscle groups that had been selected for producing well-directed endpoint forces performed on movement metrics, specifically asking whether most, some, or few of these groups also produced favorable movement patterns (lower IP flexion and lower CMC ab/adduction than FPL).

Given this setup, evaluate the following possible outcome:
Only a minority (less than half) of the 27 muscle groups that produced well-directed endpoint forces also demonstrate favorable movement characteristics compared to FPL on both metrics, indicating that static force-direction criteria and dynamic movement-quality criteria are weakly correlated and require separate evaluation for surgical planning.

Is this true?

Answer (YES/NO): YES